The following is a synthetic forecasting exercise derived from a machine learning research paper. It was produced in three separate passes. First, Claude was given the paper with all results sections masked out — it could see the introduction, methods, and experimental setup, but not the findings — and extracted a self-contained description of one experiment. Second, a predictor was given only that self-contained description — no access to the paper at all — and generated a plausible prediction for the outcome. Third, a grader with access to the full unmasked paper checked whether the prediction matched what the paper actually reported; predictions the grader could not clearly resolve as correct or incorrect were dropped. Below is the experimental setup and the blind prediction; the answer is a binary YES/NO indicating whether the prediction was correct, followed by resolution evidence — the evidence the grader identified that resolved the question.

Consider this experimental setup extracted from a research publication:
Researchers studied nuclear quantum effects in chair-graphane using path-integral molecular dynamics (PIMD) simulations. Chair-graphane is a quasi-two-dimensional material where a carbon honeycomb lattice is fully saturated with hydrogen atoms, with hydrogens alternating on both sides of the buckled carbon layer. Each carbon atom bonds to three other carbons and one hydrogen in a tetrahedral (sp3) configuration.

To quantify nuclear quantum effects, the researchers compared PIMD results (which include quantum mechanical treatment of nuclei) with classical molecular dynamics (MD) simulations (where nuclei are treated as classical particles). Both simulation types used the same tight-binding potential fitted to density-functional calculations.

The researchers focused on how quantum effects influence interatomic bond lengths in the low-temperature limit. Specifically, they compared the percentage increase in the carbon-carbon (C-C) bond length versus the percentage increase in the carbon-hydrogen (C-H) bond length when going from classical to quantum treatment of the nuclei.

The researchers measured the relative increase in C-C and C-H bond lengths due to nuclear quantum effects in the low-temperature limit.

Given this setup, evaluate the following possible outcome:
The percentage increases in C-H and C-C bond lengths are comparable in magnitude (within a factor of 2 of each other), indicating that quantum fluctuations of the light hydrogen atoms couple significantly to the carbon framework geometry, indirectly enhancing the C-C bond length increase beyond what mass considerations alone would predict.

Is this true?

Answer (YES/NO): NO